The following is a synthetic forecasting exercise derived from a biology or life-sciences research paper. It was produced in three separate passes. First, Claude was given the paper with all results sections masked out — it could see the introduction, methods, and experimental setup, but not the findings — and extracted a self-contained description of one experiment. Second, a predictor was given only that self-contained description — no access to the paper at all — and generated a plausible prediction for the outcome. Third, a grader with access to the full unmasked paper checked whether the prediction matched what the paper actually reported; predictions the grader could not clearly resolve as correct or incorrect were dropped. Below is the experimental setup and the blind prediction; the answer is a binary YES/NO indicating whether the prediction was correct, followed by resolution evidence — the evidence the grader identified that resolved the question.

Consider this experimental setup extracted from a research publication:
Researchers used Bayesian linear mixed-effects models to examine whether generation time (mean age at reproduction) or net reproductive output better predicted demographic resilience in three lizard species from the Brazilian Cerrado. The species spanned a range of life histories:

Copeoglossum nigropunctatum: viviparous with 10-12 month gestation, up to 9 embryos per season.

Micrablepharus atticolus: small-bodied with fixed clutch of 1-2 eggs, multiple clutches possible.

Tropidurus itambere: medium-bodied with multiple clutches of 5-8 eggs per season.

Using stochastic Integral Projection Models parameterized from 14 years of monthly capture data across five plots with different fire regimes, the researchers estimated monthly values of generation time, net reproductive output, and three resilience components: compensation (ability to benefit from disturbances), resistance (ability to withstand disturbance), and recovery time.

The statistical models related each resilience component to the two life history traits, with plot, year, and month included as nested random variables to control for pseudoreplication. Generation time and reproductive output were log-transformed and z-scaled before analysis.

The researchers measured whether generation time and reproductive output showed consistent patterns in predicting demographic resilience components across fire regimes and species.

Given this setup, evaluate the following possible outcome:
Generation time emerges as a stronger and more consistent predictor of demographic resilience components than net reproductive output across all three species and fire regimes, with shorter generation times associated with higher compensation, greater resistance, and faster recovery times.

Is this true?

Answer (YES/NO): NO